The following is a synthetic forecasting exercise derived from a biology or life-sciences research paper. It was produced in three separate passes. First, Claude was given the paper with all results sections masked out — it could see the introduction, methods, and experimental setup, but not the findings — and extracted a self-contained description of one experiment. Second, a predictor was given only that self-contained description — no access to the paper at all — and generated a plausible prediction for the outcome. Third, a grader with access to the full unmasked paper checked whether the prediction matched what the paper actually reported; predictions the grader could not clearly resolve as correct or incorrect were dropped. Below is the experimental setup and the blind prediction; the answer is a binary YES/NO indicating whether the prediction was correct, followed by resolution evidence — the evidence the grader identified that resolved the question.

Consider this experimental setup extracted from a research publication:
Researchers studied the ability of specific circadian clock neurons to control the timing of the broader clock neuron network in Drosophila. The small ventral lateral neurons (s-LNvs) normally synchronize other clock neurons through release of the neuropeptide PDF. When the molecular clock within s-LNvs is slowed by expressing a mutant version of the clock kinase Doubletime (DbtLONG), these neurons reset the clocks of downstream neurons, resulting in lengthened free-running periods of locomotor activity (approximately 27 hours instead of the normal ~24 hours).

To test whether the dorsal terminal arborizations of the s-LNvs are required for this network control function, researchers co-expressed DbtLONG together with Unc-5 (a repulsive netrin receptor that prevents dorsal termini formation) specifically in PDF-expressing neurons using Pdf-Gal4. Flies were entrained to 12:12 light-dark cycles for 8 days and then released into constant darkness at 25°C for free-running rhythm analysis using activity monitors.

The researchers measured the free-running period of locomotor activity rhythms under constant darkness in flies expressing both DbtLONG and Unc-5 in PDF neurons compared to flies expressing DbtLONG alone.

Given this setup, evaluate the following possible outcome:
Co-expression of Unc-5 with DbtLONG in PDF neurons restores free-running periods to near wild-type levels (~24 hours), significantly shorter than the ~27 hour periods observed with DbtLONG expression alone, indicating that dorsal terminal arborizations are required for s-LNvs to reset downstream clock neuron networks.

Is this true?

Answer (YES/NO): NO